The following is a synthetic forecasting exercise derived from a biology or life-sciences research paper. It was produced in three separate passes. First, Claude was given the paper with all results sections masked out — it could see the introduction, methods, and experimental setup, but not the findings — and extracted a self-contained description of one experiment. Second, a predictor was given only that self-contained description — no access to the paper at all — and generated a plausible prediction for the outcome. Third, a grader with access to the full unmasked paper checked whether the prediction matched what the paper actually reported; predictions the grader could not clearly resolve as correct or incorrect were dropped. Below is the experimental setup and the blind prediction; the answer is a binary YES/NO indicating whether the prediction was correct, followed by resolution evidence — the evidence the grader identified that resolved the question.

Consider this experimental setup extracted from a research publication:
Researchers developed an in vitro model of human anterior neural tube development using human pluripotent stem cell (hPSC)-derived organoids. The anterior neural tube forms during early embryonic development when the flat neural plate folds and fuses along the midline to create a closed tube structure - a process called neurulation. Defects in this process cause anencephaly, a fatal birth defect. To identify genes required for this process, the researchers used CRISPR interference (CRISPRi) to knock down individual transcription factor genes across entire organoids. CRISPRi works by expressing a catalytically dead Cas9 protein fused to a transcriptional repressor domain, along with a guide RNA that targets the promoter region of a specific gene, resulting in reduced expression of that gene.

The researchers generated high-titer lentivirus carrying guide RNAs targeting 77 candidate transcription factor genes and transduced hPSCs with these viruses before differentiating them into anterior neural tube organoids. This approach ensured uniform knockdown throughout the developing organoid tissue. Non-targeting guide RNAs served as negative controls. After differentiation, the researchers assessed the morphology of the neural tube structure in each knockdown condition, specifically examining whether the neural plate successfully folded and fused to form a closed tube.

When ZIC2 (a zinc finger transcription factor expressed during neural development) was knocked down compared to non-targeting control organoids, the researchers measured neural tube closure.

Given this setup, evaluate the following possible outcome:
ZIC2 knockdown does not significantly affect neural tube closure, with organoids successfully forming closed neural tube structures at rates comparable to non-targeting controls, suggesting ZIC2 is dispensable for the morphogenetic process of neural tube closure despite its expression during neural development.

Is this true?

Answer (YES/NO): NO